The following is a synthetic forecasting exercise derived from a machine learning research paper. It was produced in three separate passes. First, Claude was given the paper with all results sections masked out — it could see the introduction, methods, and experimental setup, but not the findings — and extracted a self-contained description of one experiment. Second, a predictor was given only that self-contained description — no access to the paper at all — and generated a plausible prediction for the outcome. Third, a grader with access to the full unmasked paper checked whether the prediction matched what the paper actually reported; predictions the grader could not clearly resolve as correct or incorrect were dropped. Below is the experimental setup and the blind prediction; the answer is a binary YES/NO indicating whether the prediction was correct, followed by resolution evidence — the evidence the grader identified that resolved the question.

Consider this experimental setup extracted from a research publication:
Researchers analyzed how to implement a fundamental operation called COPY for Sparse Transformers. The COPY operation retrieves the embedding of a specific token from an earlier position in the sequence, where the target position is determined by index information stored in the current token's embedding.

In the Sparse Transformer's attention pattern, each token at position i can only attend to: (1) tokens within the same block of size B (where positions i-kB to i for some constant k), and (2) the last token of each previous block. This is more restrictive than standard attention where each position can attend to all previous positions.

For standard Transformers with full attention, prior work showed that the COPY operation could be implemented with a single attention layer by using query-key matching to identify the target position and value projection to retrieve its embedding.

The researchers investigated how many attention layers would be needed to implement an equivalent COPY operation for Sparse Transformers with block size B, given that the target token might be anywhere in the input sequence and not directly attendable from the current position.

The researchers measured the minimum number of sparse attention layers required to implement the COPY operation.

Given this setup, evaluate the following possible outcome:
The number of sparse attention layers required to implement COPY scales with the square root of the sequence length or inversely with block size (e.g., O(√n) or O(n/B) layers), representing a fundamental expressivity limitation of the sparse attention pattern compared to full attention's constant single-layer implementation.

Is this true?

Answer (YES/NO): NO